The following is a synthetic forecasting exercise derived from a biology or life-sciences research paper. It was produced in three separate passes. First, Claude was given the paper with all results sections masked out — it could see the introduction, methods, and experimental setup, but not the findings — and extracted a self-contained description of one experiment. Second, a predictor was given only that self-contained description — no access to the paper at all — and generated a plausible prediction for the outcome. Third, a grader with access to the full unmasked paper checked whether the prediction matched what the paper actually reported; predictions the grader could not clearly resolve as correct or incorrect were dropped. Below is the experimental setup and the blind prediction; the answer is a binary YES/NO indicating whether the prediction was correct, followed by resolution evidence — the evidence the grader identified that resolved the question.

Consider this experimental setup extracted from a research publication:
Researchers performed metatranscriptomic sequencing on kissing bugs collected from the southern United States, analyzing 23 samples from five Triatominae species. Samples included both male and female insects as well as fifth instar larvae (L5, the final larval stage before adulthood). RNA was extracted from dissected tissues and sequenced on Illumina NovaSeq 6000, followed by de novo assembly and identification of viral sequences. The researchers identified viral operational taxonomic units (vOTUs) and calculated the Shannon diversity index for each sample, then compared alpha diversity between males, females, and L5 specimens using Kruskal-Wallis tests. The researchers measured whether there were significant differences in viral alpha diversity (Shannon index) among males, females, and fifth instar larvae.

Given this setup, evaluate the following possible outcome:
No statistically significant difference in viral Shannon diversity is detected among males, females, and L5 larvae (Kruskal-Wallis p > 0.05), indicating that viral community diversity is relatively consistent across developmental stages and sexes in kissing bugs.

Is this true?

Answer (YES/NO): YES